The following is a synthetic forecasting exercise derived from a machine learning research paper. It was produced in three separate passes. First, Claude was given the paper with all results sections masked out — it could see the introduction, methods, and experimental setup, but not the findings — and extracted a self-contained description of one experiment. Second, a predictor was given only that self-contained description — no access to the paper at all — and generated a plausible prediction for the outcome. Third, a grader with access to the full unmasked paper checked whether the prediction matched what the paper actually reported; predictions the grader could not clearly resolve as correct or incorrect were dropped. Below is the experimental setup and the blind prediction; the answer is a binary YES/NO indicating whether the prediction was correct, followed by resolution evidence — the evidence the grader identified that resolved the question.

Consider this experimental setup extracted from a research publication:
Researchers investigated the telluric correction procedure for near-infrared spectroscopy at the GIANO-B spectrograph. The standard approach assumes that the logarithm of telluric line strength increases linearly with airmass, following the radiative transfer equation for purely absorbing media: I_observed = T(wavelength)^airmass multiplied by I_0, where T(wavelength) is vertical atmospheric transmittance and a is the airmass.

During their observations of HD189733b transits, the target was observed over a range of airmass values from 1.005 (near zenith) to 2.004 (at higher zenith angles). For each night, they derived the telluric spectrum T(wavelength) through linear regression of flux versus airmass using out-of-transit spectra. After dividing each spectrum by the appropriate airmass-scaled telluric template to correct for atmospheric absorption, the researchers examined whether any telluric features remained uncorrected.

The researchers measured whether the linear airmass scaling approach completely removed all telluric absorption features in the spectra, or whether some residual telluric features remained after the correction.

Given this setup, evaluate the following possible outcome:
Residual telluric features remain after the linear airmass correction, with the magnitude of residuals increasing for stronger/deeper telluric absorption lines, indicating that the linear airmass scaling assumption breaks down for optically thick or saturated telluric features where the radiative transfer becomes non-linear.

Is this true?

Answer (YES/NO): NO